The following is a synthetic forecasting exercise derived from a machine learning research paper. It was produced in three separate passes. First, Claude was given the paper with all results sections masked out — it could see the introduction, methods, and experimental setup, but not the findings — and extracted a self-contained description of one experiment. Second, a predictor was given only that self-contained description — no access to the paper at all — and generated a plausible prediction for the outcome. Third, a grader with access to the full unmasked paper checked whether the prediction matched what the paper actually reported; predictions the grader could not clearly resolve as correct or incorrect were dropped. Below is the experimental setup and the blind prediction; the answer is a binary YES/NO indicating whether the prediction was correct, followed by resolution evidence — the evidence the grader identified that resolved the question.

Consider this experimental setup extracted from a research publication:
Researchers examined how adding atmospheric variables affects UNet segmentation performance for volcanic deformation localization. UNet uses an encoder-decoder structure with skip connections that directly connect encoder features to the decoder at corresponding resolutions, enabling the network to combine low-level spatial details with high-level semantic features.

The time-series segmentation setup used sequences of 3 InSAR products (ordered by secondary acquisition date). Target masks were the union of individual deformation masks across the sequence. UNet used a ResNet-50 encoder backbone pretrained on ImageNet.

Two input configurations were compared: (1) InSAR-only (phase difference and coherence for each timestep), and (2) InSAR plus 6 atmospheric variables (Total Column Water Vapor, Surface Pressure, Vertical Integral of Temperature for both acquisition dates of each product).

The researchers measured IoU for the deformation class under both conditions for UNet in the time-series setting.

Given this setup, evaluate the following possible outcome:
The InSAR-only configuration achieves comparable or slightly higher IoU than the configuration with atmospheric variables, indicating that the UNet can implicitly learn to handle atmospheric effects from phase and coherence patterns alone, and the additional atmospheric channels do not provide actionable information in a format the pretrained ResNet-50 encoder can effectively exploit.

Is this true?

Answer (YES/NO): NO